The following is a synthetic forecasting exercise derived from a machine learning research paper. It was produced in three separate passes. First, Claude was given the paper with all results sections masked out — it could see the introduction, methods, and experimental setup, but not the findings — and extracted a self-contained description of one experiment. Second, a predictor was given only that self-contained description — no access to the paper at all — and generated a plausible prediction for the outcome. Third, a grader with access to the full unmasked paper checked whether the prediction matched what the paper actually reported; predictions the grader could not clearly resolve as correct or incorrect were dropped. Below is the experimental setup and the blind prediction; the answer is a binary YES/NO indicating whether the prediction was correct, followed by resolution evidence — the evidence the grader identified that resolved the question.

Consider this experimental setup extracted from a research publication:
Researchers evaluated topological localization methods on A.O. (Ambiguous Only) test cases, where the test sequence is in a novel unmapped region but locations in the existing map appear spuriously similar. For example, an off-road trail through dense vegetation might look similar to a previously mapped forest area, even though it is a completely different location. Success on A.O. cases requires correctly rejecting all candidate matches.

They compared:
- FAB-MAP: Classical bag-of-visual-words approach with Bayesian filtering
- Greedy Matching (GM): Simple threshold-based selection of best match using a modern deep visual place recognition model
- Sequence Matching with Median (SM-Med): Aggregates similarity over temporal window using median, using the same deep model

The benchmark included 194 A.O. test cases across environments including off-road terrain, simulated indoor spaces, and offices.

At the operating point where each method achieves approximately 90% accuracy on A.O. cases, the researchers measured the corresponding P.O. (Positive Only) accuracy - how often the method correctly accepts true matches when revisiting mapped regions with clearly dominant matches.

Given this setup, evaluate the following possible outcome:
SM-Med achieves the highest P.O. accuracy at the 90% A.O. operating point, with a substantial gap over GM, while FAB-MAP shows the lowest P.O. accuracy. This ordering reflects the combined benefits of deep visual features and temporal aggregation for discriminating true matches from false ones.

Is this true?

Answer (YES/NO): NO